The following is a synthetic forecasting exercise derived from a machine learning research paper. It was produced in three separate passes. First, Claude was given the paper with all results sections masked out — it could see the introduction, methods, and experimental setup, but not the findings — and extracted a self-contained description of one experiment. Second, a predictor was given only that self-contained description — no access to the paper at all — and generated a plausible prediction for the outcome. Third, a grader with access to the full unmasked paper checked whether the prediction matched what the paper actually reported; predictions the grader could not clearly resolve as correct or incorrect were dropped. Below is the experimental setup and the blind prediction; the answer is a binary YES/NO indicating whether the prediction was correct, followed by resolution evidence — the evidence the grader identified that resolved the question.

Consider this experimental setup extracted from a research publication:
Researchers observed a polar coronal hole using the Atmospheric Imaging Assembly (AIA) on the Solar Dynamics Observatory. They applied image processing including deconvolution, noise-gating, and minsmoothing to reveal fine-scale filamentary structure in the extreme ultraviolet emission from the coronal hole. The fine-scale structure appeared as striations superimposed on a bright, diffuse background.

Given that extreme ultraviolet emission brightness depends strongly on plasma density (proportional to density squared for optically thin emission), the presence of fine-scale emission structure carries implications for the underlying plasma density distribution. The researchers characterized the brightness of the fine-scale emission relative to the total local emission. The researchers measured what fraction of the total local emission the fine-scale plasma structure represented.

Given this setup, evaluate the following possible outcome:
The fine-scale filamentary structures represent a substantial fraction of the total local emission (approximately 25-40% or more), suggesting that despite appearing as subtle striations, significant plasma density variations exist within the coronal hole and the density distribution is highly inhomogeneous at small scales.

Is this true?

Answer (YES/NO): NO